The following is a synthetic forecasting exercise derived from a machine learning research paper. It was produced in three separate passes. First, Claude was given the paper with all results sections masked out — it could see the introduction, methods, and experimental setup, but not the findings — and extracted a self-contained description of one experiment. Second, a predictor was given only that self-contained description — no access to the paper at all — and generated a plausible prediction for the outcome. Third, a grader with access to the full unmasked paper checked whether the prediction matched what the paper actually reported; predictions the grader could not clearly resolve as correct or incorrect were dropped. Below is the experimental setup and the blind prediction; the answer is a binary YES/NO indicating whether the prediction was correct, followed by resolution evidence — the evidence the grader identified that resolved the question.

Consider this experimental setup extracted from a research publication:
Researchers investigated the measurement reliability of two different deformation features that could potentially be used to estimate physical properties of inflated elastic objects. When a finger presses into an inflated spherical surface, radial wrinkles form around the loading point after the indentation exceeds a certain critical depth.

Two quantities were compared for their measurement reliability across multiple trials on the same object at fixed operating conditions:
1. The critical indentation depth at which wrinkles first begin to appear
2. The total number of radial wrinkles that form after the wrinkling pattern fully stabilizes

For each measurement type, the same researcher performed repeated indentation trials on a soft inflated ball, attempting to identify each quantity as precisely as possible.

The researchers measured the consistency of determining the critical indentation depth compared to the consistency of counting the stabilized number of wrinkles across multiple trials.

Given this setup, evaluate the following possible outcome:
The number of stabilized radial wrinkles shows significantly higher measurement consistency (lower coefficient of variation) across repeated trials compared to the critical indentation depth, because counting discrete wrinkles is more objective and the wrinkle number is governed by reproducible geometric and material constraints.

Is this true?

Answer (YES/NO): YES